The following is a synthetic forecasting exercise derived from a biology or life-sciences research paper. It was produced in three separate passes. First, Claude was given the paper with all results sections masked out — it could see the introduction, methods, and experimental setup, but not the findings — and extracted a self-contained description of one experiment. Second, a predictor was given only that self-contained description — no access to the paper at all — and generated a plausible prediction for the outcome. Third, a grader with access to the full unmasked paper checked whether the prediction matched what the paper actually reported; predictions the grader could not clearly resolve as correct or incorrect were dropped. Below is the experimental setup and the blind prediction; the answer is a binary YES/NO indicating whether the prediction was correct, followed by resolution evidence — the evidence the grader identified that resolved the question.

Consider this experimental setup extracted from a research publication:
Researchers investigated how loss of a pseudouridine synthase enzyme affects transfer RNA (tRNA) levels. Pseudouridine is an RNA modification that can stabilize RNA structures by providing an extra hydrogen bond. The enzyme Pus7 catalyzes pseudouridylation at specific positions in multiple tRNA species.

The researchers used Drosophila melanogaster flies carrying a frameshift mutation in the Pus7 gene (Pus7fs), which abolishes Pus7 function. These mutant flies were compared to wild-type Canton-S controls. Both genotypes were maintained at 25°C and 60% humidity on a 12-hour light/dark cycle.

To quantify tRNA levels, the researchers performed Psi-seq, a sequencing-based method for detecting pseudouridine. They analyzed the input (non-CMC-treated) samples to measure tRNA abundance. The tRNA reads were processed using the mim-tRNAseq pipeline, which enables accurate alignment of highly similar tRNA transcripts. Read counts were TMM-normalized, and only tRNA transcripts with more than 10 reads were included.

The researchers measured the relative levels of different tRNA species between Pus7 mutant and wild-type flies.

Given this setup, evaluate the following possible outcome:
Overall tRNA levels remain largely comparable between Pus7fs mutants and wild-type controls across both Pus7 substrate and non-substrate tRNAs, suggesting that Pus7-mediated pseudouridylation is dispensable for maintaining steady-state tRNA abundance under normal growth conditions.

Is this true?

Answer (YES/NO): NO